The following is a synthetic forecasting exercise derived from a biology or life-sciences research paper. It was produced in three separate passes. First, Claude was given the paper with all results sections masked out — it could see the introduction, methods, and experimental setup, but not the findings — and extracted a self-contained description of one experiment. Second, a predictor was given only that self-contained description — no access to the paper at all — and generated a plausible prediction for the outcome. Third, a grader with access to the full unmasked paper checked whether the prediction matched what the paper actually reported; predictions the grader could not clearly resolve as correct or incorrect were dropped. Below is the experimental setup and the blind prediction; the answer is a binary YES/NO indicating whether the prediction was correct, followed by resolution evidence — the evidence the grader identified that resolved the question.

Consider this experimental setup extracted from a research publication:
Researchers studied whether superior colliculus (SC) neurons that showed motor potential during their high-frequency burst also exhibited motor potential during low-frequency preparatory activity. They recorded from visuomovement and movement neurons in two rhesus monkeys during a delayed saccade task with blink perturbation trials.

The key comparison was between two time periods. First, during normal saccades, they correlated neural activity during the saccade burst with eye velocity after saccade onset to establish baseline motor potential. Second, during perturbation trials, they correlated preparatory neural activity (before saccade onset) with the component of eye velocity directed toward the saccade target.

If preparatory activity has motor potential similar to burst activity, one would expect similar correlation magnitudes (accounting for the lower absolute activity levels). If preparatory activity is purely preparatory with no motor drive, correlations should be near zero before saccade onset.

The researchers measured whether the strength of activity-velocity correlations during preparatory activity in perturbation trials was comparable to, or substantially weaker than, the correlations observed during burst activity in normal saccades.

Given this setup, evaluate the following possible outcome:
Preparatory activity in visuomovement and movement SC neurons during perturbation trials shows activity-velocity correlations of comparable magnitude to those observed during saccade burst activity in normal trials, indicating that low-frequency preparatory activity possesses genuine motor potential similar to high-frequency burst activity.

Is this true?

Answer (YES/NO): YES